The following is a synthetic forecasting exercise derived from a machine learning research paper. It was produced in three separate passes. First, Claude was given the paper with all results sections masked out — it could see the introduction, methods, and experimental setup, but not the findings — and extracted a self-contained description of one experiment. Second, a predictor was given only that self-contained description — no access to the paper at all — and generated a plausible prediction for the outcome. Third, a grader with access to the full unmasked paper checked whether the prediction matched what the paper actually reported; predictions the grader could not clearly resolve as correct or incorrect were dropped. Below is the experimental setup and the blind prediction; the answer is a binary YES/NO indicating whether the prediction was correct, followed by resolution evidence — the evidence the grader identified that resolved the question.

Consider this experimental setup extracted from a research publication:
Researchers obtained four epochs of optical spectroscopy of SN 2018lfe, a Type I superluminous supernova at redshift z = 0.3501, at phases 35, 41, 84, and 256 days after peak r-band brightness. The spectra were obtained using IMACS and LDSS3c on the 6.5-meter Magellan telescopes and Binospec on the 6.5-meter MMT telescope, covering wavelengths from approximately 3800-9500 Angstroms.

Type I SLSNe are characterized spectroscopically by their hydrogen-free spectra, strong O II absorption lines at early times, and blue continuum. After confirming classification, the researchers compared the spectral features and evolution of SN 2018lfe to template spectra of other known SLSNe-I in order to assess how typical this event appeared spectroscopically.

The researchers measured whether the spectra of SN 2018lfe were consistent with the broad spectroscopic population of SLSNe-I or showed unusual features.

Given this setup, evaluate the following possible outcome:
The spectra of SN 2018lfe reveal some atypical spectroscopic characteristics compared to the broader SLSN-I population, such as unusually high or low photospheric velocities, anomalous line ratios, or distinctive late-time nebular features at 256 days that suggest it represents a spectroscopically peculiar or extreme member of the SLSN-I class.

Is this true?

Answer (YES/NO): NO